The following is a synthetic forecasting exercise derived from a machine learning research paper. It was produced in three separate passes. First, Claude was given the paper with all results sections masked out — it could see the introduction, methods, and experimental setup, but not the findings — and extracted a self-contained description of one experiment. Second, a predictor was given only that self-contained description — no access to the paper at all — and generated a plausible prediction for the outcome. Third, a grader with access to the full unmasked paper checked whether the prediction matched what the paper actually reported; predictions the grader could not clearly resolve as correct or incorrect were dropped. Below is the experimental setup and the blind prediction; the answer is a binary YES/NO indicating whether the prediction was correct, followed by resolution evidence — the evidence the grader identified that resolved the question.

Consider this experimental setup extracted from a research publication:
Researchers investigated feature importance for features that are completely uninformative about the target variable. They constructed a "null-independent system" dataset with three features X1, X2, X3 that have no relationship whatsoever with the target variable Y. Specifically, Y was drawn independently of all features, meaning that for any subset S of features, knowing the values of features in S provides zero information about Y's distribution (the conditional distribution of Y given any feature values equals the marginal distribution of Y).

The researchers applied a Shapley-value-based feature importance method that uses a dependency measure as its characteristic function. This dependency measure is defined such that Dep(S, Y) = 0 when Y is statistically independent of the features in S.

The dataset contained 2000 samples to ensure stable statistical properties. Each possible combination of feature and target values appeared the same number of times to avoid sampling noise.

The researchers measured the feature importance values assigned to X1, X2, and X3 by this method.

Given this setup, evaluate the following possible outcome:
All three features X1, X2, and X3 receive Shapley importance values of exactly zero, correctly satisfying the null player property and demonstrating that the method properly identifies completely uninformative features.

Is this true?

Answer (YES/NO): YES